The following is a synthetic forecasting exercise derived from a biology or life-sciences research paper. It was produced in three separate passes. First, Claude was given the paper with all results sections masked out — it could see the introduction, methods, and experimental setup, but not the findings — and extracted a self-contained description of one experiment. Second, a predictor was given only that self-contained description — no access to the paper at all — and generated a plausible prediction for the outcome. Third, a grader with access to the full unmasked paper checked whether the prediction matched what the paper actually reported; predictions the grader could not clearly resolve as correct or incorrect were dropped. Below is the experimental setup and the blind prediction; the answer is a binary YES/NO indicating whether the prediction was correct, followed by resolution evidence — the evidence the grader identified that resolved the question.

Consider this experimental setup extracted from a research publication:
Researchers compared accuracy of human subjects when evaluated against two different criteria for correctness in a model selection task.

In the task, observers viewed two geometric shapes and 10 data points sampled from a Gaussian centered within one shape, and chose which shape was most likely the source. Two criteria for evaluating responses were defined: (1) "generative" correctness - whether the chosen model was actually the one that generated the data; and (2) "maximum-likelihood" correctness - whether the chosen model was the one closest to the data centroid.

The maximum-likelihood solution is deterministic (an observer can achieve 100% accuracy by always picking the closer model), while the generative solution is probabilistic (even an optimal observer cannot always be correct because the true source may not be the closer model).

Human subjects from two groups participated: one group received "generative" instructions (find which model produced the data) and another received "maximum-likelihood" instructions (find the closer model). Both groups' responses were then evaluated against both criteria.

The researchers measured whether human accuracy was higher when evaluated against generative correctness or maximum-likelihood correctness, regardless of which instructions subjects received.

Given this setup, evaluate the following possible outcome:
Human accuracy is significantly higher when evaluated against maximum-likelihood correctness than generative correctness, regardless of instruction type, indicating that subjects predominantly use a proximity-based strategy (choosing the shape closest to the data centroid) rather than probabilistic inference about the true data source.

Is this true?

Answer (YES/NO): NO